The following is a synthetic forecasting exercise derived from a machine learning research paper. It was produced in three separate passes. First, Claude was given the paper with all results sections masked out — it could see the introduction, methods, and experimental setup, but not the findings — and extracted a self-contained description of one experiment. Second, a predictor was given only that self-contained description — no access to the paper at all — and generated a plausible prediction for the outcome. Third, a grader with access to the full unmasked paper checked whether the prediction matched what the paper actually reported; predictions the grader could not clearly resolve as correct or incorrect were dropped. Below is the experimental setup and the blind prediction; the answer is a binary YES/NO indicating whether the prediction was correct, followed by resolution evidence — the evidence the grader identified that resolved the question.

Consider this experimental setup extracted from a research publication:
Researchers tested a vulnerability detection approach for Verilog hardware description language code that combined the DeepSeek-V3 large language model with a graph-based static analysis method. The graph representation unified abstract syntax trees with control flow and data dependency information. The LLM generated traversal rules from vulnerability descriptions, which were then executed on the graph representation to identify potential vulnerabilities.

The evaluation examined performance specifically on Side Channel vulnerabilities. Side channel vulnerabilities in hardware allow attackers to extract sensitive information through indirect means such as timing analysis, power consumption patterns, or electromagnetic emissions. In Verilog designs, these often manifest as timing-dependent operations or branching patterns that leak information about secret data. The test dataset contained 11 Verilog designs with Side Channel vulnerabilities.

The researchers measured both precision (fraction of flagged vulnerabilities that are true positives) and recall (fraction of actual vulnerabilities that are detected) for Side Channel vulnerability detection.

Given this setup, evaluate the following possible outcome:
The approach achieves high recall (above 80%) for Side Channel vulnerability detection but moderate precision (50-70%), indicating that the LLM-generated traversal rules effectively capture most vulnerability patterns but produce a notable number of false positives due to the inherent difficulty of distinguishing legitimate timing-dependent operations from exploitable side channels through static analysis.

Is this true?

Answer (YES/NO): NO